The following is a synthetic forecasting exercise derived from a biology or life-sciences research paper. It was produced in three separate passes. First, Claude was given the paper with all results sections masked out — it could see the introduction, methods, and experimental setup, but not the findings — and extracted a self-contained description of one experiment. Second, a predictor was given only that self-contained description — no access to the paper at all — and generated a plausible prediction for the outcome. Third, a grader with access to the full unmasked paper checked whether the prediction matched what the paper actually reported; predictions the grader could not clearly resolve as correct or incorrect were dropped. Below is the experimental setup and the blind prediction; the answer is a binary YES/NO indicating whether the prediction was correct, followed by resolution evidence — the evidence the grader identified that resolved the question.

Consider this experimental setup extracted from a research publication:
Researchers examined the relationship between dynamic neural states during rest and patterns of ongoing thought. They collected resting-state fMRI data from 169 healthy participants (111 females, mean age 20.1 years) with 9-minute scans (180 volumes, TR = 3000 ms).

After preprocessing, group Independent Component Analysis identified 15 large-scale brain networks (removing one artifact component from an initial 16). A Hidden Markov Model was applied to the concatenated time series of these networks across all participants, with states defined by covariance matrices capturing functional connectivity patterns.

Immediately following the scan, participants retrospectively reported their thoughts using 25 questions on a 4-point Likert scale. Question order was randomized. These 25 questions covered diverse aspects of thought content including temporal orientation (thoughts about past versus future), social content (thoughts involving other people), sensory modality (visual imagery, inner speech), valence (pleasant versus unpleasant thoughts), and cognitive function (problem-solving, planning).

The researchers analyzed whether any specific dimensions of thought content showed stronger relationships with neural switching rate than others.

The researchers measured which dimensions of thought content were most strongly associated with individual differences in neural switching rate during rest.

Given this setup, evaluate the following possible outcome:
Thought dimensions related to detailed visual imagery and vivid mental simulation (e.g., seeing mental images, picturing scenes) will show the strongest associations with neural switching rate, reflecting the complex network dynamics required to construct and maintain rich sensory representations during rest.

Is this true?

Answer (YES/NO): NO